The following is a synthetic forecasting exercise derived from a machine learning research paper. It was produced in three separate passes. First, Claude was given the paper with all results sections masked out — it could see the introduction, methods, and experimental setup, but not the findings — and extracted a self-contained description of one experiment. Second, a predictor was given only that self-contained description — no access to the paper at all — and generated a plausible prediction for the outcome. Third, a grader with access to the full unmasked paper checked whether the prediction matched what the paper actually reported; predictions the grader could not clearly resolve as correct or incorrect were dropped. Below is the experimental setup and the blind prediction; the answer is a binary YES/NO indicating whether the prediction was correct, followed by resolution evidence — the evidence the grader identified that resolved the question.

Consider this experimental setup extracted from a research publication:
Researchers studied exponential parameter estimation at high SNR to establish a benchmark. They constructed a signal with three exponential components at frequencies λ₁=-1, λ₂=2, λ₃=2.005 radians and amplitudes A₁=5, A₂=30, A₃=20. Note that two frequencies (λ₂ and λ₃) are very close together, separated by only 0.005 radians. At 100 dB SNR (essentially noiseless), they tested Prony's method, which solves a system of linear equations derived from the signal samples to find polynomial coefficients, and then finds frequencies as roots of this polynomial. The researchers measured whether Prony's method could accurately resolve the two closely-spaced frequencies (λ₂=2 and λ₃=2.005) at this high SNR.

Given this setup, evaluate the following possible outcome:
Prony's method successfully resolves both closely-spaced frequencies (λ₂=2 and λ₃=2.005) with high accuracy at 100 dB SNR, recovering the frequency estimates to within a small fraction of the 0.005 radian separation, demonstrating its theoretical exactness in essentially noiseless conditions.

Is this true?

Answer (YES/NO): YES